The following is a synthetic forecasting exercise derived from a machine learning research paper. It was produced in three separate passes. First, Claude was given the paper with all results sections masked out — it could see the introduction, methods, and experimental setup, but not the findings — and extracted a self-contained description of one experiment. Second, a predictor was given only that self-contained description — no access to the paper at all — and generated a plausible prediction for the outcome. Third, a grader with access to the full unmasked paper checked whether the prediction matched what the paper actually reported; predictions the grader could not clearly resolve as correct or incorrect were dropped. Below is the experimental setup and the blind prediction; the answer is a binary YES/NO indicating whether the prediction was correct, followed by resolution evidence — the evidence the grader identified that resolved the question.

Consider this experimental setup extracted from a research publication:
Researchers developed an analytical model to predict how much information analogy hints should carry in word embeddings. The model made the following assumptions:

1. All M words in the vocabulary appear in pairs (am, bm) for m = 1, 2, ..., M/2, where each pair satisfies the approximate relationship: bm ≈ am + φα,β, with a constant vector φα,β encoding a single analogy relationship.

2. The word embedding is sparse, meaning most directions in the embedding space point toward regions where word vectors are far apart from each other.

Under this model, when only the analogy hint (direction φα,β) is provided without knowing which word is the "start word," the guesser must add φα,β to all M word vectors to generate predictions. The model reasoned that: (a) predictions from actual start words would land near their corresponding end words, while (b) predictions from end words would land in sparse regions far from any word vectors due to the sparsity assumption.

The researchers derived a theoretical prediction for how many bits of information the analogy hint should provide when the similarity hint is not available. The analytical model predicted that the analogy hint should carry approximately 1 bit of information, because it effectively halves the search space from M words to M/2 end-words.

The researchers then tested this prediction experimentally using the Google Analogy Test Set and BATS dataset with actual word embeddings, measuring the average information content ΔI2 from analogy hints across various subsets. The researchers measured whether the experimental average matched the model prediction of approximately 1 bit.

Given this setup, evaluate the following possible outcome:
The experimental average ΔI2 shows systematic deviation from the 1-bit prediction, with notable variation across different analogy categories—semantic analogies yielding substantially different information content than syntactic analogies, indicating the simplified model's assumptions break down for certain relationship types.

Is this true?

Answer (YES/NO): NO